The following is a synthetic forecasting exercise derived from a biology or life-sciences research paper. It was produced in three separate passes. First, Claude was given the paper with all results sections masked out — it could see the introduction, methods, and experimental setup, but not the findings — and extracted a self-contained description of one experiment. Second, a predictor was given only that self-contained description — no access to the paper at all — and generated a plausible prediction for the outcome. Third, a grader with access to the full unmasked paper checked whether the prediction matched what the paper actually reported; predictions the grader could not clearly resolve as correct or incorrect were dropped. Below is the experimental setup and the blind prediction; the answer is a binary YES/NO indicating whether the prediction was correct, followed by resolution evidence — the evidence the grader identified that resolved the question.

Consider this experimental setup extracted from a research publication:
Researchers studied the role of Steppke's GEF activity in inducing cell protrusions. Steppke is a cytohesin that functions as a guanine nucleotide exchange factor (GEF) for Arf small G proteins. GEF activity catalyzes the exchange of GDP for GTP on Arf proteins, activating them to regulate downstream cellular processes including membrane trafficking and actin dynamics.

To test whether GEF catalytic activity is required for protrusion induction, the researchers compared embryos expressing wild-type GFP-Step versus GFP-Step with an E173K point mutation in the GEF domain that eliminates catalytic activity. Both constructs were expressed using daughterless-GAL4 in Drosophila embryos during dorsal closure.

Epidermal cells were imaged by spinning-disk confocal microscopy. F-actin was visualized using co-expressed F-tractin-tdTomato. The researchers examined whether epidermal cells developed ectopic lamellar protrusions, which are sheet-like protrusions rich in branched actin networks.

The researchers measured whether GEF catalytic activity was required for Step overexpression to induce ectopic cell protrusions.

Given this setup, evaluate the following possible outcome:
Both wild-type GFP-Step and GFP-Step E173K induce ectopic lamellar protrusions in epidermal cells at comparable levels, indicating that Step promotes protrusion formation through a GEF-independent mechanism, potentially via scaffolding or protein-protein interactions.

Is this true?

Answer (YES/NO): NO